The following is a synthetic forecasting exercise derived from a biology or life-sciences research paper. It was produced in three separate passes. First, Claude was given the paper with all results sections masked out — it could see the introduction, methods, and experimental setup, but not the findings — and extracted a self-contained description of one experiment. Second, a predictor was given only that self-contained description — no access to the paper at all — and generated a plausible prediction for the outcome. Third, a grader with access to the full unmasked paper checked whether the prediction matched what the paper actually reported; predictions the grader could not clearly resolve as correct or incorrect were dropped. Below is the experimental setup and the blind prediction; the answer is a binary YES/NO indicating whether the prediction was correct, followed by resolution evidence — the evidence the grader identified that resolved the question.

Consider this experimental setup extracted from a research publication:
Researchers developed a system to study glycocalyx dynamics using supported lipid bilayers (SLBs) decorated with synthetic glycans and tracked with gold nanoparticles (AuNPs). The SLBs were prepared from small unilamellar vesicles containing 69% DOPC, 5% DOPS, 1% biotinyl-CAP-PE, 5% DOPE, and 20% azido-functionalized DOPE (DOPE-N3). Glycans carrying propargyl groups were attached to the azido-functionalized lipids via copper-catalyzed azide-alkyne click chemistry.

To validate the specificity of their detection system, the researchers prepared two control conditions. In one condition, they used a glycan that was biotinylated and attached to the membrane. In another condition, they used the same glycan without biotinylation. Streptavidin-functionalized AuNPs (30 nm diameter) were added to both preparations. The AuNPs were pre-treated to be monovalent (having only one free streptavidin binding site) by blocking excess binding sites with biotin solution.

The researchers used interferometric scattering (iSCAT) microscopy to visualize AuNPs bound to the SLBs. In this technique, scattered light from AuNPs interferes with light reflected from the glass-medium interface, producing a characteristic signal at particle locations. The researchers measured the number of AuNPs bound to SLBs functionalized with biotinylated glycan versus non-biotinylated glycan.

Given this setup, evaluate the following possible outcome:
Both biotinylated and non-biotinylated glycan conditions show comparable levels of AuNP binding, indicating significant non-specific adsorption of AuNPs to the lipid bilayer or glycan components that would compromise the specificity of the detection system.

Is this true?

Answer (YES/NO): NO